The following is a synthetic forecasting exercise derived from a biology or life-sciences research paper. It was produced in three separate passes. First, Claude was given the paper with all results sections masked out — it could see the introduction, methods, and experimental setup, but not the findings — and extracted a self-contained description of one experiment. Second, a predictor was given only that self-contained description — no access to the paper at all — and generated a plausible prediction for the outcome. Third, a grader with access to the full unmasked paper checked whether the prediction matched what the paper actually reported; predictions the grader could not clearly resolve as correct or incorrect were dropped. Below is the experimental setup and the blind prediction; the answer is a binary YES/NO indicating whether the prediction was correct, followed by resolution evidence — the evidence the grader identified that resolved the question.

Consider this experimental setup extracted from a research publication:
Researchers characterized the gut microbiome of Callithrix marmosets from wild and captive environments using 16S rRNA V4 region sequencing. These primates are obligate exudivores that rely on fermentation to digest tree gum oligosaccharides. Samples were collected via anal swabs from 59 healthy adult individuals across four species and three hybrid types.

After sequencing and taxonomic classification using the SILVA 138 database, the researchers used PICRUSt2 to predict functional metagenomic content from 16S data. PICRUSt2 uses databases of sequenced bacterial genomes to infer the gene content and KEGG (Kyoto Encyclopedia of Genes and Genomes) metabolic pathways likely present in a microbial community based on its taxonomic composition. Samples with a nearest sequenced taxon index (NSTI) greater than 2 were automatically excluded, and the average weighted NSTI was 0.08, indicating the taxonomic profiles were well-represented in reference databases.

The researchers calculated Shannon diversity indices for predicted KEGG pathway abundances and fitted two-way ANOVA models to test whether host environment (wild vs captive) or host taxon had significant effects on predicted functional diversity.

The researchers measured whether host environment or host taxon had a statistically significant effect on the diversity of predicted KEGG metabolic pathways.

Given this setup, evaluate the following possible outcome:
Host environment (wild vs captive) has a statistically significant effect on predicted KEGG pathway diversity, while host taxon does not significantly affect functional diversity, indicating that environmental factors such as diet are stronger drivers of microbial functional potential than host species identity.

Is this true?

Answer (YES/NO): YES